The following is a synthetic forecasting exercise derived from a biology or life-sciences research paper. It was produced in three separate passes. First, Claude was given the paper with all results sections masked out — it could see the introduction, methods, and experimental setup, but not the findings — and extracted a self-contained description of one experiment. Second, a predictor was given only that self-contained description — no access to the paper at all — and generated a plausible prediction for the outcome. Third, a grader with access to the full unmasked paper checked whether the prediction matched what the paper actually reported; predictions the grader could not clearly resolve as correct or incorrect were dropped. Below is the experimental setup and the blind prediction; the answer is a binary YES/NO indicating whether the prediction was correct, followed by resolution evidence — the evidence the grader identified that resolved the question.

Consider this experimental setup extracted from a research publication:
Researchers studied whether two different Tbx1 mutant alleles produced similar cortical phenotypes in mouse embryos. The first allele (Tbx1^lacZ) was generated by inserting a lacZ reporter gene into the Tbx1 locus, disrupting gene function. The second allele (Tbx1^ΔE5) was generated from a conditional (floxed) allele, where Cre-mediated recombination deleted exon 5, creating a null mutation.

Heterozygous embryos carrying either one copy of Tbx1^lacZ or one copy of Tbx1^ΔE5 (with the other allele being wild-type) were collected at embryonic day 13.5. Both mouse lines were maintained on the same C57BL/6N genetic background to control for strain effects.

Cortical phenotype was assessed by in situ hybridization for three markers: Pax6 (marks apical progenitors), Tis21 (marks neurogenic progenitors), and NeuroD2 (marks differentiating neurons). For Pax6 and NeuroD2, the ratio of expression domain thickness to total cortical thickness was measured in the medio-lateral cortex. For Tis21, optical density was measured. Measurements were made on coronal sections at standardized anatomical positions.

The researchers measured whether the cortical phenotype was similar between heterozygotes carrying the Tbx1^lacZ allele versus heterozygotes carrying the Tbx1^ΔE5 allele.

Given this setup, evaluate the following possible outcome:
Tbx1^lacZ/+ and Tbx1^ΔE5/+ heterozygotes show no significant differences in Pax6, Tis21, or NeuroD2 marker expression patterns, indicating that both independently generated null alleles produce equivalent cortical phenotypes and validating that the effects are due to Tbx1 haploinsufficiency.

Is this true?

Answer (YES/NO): YES